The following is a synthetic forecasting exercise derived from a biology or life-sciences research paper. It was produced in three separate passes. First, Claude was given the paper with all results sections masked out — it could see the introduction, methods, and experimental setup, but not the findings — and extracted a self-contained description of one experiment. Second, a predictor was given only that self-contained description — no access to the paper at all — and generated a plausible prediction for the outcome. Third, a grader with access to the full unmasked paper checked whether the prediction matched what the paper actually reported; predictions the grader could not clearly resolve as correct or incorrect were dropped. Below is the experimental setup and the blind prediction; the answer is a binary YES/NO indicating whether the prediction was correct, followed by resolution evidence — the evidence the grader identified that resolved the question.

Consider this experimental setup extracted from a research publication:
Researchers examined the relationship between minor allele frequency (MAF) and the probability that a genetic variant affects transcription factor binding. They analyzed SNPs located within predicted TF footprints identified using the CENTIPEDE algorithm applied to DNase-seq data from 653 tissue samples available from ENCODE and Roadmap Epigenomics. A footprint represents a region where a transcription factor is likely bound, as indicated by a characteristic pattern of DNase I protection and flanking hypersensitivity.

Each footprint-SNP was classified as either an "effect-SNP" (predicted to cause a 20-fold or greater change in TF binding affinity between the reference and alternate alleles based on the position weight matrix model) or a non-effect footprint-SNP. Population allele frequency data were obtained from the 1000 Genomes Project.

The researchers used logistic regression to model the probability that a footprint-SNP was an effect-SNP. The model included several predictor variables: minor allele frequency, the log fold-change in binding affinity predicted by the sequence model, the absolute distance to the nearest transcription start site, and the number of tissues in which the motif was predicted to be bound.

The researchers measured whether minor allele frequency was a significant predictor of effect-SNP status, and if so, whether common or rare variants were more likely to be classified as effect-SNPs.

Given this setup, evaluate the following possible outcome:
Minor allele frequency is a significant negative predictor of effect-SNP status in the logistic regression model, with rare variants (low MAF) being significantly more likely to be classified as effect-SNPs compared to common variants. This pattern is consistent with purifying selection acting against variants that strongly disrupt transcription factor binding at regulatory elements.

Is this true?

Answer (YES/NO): YES